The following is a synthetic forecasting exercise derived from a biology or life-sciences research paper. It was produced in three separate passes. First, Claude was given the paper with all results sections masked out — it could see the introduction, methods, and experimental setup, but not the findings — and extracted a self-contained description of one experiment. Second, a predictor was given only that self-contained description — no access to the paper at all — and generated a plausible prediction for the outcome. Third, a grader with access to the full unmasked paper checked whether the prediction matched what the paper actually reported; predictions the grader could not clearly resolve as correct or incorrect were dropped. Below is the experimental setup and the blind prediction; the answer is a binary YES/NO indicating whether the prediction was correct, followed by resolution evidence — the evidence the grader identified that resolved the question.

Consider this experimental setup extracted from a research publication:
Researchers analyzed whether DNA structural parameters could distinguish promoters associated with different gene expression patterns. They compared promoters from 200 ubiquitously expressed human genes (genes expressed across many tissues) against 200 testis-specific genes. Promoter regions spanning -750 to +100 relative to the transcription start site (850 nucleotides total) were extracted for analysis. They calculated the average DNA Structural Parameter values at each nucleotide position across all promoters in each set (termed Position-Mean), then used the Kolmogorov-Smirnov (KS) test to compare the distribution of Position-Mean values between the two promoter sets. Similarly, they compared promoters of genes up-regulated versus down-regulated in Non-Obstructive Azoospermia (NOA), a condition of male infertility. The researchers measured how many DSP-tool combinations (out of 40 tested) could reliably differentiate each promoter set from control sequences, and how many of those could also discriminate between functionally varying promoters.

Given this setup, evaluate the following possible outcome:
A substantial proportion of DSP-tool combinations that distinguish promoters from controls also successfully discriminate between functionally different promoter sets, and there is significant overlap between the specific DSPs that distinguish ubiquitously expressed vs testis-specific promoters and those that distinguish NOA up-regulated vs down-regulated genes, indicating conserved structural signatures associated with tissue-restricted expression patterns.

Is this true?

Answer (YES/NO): YES